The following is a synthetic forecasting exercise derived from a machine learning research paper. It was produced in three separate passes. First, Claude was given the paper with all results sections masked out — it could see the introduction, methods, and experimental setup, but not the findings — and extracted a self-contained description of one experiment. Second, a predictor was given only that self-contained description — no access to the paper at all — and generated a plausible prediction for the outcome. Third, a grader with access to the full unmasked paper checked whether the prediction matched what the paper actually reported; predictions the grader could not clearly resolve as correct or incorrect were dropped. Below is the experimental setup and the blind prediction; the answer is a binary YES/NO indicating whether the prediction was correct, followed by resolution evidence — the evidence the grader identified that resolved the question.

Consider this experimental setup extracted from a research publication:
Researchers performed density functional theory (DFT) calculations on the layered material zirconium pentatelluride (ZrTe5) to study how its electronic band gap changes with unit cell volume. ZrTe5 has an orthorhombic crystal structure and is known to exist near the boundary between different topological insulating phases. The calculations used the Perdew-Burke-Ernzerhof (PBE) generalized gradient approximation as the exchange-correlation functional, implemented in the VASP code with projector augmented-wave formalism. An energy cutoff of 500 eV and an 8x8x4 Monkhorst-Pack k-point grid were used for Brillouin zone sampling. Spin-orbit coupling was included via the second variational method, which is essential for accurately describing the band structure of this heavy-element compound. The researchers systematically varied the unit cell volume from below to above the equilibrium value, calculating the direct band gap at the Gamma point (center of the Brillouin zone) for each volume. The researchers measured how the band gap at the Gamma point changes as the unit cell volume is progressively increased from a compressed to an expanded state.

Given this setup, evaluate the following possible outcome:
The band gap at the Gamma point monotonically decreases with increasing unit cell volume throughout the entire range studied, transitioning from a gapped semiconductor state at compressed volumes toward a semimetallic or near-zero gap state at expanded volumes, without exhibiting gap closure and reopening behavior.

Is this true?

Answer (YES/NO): NO